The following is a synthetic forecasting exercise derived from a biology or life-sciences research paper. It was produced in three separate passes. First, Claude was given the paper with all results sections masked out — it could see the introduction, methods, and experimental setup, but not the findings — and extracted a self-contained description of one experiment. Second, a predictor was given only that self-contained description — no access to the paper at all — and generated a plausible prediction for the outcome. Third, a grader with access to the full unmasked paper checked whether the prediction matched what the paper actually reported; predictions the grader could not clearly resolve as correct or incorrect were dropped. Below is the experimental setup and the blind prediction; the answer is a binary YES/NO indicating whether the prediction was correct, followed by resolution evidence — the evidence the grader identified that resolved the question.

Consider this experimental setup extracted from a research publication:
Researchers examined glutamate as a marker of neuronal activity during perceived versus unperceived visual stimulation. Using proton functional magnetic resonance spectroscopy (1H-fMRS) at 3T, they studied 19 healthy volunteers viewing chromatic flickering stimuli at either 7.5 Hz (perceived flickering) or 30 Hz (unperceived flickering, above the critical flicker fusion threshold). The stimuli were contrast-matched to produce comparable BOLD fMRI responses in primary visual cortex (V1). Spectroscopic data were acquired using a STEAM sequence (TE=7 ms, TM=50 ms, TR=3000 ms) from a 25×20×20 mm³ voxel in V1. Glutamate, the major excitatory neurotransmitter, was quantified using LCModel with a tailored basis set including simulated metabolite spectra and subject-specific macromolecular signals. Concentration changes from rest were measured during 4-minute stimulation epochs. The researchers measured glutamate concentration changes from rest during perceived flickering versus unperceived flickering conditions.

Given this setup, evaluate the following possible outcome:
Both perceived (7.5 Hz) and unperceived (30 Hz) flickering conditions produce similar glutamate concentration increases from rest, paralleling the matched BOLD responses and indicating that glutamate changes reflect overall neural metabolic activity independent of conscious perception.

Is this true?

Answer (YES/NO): NO